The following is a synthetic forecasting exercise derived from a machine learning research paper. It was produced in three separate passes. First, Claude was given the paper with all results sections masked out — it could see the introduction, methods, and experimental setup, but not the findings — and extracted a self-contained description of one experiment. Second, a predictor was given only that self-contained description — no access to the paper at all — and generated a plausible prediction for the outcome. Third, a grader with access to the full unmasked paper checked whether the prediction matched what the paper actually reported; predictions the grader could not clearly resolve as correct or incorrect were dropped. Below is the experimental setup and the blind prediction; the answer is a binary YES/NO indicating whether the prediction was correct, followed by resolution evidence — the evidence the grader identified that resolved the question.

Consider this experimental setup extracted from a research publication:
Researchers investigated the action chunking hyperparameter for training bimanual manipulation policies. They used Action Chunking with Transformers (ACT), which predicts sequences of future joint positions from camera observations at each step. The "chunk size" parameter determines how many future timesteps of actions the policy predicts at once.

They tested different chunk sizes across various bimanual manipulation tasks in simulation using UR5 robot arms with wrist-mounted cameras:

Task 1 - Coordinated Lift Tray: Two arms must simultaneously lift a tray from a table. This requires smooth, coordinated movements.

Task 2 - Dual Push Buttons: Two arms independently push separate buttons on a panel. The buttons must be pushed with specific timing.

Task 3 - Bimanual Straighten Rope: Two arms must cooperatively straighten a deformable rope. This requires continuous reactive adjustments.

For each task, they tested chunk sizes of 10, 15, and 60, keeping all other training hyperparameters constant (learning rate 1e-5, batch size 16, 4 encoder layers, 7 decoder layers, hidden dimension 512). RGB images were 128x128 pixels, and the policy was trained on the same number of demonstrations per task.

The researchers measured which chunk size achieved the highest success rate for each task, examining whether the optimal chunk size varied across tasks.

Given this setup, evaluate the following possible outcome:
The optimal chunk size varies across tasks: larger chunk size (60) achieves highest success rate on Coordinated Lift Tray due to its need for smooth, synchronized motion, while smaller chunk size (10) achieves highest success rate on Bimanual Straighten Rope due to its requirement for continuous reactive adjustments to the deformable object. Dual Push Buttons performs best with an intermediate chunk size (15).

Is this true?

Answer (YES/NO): NO